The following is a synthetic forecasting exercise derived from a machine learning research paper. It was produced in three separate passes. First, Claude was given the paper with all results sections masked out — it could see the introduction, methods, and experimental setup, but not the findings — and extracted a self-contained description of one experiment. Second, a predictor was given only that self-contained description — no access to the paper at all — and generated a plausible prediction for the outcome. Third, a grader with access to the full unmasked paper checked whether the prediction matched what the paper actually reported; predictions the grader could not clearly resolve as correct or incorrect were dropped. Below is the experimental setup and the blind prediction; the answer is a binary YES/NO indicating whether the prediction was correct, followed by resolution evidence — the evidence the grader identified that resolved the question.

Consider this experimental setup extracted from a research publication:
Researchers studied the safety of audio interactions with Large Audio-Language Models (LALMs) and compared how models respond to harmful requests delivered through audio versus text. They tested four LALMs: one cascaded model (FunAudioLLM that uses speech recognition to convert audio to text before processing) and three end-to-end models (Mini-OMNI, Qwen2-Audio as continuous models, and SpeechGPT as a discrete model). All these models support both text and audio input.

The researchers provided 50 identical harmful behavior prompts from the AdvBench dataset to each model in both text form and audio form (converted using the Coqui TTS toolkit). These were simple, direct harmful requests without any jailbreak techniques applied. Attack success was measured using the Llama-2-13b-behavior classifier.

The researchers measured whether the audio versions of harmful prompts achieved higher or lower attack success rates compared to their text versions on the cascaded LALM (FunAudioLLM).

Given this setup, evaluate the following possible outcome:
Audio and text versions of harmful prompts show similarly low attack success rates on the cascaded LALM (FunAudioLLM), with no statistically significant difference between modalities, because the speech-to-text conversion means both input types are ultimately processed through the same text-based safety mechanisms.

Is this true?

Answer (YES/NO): NO